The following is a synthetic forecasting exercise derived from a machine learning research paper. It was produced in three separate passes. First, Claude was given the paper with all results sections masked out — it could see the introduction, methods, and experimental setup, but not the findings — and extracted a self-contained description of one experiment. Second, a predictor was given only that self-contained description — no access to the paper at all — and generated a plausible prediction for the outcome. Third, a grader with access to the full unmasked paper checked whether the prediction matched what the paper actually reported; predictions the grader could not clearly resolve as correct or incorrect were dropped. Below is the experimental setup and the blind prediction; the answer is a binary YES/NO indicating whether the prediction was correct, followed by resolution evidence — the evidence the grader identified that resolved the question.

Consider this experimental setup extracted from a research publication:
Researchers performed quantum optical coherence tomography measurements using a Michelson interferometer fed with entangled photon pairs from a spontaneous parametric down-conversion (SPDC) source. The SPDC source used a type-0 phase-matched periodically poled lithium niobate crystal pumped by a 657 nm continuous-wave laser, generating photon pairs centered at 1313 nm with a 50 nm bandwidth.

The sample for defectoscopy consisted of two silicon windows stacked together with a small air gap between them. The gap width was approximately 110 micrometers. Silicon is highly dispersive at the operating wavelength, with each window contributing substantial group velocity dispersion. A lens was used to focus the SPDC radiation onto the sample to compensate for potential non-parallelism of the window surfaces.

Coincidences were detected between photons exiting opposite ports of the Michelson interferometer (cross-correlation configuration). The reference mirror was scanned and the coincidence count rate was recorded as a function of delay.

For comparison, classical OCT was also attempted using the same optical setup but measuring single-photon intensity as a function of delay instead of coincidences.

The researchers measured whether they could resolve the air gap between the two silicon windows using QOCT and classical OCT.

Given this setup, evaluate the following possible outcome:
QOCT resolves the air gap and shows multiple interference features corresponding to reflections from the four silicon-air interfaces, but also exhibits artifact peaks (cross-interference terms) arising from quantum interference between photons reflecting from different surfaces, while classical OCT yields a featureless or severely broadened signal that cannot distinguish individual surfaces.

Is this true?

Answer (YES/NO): YES